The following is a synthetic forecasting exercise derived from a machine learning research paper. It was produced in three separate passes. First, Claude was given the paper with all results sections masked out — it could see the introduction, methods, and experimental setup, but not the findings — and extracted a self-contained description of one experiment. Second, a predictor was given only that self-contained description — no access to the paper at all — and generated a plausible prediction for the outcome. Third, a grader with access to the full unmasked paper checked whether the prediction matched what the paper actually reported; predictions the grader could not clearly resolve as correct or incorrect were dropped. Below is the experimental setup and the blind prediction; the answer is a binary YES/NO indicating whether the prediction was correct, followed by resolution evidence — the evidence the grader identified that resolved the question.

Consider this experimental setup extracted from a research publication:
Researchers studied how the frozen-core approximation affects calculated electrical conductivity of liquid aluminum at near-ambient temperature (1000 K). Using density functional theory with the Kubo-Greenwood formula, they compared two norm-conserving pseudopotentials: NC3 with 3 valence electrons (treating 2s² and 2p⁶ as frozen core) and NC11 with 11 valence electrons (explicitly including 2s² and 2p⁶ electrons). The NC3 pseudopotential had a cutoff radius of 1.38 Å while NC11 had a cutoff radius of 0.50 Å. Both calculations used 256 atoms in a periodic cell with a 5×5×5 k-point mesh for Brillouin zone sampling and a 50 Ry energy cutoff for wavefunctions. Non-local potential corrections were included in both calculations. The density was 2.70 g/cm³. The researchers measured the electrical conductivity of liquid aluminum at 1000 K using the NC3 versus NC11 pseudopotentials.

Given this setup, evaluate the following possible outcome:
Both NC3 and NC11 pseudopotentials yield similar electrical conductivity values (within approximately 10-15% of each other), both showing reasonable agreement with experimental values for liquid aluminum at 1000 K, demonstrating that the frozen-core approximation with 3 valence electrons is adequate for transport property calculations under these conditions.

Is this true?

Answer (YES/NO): YES